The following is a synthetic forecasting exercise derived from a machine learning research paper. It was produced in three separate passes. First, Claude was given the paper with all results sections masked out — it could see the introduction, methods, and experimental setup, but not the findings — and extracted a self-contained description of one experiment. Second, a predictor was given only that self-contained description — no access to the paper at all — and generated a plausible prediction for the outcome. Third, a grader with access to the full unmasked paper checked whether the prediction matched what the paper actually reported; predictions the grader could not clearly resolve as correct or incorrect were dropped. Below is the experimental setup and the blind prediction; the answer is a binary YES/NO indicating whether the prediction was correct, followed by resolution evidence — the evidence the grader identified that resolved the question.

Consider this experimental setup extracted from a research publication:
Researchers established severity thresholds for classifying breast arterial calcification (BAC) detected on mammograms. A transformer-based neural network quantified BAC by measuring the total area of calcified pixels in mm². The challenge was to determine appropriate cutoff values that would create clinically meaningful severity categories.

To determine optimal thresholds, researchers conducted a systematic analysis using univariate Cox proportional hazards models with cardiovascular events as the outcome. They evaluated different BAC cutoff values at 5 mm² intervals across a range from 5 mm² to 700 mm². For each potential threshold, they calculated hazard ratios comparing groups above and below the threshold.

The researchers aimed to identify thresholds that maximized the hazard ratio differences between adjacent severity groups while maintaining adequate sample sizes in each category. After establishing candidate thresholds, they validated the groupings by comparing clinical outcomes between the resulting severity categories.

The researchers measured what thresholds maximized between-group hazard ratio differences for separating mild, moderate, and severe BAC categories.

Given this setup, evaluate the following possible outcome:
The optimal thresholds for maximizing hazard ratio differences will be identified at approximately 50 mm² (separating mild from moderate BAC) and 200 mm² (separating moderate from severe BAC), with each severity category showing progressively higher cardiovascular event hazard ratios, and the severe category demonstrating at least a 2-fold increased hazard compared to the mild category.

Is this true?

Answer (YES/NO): NO